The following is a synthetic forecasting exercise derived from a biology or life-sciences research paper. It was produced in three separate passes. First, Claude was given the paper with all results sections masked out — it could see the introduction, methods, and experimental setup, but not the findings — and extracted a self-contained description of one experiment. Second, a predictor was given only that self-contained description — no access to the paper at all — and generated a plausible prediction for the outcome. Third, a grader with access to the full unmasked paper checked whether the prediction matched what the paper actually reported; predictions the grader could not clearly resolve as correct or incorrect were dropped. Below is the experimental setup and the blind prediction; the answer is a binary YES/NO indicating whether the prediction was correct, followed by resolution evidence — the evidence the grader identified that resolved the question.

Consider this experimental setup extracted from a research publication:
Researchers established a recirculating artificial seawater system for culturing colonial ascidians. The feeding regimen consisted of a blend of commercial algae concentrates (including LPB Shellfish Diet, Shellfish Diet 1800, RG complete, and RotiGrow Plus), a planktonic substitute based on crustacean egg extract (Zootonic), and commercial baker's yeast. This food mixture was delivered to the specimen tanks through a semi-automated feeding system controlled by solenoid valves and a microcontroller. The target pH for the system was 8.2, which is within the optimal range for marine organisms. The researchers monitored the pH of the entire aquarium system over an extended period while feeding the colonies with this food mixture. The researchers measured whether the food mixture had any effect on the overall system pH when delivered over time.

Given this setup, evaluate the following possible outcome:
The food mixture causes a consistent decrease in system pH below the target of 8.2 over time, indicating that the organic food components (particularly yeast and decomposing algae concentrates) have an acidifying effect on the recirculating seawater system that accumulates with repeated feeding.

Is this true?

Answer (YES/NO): NO